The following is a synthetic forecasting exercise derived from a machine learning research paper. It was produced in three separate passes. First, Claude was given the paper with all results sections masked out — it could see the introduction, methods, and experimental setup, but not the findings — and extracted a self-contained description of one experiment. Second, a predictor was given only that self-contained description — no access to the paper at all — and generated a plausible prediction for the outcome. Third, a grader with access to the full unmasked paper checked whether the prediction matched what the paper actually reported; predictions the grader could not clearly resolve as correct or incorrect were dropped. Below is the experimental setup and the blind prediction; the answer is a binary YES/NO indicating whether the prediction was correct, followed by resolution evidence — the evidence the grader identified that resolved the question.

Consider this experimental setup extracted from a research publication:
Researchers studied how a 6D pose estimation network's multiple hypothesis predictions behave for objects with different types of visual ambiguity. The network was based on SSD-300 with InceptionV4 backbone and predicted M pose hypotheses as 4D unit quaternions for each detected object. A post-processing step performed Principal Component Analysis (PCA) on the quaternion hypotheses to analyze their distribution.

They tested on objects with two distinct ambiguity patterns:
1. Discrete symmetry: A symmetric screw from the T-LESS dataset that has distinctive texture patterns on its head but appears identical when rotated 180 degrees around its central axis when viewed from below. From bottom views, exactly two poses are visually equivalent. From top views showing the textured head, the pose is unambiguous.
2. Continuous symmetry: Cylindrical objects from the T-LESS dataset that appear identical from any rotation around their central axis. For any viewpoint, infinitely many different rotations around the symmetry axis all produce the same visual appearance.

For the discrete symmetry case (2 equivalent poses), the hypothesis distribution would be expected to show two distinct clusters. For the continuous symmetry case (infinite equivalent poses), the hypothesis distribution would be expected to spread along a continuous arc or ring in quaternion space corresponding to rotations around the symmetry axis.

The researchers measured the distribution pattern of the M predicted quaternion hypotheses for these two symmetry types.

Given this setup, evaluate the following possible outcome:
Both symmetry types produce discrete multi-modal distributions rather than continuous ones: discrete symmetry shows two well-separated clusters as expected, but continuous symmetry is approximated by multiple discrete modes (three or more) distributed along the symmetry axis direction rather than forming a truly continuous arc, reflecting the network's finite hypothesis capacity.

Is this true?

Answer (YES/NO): NO